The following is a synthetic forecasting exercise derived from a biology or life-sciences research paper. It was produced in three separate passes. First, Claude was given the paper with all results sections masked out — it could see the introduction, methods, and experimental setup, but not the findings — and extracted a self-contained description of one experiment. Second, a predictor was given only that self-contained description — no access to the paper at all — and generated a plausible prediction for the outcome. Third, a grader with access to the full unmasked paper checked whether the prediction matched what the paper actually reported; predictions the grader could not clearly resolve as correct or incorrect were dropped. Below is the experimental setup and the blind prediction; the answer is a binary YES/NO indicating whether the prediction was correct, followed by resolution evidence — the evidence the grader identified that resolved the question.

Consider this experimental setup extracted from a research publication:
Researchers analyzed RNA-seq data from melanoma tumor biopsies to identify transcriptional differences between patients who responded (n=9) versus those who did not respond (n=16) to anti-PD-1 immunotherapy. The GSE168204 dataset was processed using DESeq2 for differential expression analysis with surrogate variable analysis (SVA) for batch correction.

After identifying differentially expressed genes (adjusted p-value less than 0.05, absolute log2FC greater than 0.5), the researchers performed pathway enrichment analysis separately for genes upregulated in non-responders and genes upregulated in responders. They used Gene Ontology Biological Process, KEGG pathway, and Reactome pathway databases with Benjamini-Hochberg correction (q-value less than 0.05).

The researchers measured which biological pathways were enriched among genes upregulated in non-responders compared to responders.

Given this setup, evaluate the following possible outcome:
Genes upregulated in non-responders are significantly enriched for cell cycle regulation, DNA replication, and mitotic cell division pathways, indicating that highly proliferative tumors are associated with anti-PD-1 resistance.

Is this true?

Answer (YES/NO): YES